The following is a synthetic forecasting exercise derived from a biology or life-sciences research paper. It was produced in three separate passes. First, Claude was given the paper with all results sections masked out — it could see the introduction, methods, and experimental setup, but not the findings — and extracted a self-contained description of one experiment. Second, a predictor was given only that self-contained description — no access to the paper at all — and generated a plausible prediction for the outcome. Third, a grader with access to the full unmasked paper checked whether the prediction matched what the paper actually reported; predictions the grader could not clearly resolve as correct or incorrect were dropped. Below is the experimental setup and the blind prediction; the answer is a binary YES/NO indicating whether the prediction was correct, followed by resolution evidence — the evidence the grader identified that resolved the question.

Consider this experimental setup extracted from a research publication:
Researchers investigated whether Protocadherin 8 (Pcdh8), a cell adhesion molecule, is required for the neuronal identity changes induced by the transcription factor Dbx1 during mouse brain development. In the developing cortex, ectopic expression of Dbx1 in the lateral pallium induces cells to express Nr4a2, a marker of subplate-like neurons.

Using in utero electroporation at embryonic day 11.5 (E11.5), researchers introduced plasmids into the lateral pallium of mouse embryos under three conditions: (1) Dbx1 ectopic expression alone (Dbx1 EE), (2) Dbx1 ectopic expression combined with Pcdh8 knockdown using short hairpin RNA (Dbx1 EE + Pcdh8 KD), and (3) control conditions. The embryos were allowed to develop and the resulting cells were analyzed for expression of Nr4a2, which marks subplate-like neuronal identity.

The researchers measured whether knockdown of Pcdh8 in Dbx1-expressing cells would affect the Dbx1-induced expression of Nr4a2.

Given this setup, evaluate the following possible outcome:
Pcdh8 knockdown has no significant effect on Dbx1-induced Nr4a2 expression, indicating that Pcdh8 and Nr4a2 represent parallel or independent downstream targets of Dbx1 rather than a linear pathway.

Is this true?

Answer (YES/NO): NO